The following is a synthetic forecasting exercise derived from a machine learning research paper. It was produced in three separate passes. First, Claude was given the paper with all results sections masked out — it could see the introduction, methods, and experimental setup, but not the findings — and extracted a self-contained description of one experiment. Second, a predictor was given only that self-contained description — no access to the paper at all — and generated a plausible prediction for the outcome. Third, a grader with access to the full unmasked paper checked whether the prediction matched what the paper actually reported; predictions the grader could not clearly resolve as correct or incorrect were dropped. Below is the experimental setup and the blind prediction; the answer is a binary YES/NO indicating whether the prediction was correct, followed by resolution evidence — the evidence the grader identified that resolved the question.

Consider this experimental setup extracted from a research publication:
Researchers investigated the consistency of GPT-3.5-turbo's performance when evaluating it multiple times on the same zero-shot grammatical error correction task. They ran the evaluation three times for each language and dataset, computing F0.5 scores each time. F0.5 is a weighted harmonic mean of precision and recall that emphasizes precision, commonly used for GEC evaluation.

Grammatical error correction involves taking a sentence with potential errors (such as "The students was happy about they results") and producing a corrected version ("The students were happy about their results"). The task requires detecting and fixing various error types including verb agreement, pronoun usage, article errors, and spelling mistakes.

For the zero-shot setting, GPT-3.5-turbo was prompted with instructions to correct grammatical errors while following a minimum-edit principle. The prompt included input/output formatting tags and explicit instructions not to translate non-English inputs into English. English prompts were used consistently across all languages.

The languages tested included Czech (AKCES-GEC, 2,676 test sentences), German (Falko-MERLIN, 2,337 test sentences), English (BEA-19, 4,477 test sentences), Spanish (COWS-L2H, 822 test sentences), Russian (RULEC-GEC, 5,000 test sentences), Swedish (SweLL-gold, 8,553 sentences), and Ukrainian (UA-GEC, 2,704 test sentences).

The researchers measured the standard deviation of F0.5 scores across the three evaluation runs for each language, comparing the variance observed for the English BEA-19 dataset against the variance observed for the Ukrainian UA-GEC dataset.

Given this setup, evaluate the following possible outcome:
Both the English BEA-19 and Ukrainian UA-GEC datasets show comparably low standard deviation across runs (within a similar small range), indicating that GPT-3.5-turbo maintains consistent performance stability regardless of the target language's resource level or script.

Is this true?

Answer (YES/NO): NO